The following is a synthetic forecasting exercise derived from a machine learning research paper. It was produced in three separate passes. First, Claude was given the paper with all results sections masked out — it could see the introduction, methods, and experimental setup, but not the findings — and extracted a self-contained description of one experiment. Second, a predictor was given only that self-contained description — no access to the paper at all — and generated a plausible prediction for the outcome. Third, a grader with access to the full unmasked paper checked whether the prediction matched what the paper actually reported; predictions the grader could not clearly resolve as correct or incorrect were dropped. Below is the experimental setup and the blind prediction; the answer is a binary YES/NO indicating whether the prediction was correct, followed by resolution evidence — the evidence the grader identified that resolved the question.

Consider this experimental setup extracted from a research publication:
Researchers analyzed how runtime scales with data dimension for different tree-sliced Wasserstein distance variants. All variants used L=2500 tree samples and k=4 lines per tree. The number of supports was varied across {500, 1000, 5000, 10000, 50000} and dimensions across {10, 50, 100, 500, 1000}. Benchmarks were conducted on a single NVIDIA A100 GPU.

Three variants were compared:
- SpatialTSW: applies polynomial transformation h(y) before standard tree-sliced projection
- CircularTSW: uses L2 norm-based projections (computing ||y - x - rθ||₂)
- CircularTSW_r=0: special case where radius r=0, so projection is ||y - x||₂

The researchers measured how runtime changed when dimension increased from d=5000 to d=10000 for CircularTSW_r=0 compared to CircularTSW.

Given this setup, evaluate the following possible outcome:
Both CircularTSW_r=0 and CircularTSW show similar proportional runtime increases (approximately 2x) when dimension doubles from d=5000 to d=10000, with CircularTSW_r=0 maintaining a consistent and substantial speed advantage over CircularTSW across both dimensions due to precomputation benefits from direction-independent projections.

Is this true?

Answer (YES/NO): NO